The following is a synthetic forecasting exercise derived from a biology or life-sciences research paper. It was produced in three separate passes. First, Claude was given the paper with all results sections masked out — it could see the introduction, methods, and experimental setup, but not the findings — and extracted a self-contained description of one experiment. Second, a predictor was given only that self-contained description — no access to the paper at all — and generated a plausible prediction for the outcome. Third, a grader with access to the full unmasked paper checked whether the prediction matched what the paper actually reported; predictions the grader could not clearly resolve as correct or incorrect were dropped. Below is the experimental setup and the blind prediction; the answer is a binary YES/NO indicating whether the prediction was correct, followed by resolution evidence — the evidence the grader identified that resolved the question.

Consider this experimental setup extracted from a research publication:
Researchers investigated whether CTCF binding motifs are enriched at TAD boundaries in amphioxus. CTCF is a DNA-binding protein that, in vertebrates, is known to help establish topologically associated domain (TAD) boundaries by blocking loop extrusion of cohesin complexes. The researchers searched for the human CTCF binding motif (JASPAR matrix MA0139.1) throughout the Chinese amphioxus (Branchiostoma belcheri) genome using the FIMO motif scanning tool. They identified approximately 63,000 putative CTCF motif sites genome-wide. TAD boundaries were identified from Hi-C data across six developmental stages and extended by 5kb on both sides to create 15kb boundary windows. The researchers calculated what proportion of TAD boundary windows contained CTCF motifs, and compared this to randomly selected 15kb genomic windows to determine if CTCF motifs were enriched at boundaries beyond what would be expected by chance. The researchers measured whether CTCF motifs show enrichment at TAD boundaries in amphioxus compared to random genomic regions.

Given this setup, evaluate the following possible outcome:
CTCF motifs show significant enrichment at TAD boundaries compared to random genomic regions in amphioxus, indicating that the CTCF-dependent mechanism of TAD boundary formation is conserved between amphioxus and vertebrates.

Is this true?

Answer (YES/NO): YES